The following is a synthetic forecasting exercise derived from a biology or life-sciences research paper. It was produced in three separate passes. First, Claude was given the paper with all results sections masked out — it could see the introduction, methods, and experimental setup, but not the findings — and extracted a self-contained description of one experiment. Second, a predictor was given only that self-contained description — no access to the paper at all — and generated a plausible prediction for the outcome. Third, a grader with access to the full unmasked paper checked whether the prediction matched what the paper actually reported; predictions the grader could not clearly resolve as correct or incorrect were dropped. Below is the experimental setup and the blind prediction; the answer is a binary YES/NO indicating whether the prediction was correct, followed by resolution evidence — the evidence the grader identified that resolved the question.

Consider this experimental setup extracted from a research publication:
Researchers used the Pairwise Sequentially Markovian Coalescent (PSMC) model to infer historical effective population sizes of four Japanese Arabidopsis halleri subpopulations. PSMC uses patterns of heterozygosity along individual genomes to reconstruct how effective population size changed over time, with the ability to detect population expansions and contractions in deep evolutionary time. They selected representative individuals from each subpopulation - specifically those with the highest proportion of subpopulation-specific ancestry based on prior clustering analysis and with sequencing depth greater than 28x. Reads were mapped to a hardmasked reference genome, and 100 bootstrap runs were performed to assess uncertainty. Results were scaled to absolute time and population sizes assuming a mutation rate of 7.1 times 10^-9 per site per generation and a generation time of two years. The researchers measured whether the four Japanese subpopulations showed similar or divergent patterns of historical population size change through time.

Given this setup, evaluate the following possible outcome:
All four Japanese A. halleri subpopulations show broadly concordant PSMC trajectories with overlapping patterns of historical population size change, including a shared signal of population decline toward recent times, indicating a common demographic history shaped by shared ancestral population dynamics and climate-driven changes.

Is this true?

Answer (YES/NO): NO